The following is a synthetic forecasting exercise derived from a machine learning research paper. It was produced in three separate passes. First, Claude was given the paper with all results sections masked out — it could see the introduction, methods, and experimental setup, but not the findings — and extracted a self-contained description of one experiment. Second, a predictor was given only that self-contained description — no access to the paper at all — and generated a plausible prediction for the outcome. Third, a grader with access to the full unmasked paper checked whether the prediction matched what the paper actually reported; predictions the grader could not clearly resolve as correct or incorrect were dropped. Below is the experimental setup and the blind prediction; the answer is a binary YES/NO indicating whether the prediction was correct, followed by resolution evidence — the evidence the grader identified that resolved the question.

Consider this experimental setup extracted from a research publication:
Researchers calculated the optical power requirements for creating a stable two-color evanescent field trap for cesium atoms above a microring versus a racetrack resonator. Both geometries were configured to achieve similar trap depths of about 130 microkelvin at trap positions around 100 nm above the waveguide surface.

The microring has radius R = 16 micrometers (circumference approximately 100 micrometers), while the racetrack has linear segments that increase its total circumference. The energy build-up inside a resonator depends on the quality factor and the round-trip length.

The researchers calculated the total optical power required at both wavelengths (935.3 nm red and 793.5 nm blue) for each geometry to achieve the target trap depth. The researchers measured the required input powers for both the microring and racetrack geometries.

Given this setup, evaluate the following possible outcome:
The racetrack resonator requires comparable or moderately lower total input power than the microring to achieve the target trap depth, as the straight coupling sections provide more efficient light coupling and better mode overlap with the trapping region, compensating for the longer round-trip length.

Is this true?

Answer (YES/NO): NO